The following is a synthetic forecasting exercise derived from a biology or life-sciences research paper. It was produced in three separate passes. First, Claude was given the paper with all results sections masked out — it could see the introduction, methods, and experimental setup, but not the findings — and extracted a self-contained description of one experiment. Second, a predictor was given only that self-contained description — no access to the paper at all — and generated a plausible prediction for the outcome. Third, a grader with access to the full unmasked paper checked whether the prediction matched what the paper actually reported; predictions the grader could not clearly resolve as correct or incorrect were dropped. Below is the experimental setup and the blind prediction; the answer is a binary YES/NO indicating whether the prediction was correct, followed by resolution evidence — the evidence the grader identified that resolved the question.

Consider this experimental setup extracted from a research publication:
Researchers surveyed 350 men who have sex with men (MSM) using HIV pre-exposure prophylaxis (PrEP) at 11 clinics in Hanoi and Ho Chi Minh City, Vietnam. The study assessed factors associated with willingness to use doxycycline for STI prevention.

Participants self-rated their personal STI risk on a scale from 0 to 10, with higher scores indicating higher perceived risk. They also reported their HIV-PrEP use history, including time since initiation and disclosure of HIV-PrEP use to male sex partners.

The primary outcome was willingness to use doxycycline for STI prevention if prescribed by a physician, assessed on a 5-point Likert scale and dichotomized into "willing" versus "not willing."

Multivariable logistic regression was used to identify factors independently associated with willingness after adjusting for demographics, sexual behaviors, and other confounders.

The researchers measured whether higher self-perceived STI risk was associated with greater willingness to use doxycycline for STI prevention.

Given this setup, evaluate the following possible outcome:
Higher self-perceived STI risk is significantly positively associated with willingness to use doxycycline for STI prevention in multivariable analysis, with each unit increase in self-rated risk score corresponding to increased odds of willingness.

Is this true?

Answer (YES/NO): YES